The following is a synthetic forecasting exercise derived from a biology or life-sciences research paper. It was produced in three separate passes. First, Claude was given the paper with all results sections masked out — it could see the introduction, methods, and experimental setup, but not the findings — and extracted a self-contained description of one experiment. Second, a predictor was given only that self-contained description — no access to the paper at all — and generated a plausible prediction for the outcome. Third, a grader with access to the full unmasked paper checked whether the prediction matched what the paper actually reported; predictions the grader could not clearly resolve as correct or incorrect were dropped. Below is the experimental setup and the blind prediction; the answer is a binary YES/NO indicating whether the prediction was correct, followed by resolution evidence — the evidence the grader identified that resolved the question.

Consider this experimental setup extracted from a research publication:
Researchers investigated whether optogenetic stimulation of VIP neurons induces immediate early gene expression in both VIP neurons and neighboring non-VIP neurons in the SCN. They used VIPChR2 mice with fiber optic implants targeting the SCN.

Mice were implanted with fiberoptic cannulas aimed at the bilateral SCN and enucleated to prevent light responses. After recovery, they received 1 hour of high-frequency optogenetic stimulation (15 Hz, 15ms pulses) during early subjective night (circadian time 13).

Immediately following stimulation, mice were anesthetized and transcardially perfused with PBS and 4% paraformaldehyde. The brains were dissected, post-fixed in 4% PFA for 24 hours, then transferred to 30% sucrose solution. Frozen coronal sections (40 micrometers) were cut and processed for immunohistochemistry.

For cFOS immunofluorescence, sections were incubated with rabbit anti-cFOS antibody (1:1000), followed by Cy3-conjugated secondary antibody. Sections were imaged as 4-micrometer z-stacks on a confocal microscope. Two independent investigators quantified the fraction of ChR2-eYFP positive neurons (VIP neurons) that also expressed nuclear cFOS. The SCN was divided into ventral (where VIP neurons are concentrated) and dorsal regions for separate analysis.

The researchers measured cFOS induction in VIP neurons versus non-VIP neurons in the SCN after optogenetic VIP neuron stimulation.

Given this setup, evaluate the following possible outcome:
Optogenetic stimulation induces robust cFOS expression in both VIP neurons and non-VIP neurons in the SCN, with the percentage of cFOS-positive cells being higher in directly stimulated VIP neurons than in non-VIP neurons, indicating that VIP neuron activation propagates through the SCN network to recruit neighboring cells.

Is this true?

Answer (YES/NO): YES